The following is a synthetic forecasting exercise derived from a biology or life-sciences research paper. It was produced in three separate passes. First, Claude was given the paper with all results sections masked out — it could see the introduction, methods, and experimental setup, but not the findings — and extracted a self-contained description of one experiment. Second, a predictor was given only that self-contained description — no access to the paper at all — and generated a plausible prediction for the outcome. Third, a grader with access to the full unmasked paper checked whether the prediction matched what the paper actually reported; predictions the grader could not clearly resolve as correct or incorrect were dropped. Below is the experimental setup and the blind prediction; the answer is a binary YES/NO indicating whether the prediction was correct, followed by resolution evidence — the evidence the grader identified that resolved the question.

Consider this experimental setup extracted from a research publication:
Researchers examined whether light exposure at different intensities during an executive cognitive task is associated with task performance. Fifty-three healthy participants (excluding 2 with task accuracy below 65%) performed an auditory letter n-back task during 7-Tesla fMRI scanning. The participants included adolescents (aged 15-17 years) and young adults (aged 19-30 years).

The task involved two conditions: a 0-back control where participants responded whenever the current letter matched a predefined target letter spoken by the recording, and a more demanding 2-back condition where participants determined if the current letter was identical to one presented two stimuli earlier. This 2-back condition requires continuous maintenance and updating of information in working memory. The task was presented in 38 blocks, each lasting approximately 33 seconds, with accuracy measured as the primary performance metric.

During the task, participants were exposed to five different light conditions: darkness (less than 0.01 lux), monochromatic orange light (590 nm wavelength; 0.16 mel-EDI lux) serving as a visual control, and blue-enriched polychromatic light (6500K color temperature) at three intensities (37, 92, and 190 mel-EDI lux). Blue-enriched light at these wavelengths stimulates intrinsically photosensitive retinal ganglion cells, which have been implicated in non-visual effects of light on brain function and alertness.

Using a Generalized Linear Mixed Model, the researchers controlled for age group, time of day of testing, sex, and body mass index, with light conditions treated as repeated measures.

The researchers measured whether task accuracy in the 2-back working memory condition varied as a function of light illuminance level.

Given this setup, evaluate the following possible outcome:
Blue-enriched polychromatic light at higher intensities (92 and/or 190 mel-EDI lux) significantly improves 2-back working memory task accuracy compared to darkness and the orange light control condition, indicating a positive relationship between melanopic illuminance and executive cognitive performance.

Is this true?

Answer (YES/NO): NO